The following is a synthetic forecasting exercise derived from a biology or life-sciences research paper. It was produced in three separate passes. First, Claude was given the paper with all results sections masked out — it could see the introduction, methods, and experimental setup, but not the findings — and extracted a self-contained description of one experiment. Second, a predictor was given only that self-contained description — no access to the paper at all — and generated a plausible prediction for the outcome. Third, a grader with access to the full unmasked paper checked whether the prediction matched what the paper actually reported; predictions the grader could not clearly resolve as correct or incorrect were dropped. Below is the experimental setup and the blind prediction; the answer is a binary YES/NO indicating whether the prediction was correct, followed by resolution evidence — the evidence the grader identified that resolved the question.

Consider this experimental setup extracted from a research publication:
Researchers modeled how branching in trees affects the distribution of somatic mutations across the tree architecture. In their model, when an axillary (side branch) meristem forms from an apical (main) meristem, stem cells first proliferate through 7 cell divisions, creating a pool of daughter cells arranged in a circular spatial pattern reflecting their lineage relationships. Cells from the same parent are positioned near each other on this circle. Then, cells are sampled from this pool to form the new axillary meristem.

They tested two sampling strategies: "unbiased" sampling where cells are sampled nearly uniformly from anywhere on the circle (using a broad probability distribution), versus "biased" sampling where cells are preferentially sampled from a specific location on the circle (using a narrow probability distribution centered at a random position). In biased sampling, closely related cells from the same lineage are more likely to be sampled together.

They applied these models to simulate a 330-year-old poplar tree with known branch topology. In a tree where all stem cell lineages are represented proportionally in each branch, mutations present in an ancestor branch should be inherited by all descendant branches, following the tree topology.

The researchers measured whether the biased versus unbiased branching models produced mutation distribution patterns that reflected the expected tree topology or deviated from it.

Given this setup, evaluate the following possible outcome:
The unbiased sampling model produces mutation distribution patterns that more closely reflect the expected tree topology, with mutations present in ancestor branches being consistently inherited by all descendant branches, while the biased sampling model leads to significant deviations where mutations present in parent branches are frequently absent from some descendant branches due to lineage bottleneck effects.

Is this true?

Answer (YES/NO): NO